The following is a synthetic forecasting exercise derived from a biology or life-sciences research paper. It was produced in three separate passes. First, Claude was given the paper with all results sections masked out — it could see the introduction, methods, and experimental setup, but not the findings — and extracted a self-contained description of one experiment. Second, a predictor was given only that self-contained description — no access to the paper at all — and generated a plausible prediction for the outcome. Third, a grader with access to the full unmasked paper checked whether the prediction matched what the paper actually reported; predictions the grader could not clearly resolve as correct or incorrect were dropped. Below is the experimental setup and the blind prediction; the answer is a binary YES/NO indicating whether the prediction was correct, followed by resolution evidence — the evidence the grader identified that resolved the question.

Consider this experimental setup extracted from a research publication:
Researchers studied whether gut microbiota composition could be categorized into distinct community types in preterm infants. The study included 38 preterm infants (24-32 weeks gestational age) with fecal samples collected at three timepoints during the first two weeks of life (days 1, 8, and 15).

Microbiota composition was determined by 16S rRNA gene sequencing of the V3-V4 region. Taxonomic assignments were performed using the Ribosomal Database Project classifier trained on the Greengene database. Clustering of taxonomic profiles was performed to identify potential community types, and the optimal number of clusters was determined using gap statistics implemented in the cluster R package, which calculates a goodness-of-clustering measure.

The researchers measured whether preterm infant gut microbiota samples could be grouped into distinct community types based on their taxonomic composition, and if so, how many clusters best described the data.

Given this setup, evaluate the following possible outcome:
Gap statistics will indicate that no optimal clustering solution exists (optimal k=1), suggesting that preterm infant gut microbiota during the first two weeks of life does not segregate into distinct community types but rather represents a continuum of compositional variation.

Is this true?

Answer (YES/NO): NO